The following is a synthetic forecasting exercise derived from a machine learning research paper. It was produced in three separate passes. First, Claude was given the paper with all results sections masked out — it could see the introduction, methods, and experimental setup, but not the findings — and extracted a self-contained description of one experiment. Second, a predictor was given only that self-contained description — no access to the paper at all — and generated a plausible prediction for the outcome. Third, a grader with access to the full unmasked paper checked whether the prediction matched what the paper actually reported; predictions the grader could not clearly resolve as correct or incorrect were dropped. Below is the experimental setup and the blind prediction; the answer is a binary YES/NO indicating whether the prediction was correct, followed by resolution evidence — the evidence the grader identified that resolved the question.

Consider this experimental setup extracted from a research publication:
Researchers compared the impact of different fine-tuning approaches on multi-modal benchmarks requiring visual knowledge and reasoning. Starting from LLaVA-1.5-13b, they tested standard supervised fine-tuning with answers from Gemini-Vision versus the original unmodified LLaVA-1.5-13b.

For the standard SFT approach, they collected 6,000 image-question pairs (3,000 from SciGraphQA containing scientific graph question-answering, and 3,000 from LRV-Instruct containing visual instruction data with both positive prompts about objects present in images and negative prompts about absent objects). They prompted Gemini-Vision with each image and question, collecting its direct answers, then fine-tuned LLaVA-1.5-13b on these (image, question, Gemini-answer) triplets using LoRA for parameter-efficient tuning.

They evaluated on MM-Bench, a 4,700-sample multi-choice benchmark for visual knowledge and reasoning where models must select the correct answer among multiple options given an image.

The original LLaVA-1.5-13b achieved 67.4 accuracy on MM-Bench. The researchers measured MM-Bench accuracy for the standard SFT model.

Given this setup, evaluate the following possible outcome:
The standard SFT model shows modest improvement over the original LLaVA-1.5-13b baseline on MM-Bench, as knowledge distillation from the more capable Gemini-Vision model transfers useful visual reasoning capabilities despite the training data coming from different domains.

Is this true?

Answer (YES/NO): NO